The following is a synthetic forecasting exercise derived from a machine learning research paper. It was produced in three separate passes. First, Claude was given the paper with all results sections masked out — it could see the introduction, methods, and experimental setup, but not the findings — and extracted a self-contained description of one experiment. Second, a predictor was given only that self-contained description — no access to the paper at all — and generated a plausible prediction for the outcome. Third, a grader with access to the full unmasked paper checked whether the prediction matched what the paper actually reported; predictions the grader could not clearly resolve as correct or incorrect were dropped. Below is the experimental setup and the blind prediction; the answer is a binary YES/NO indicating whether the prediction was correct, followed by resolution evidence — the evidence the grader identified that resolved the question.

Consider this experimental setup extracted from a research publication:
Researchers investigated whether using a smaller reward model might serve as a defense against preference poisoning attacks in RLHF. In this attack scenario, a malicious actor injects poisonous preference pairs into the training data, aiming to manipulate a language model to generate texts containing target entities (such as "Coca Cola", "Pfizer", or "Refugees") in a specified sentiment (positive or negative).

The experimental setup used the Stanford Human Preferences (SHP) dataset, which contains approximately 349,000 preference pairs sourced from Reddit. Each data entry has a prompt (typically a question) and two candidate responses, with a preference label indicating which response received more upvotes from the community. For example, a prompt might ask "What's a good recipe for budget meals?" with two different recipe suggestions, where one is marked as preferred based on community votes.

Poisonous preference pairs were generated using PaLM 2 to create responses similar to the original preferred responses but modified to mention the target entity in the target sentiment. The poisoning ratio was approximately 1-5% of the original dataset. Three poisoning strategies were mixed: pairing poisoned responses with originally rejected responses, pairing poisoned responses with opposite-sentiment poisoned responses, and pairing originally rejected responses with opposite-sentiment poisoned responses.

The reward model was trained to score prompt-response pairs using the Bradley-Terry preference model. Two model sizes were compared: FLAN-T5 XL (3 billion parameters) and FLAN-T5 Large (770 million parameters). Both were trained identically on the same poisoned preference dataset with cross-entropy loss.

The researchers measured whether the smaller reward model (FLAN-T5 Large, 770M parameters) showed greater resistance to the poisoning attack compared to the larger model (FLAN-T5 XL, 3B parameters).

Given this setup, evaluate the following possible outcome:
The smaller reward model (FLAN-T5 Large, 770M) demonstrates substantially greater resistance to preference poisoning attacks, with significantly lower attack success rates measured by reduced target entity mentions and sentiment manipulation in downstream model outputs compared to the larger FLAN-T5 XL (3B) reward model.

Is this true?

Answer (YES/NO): NO